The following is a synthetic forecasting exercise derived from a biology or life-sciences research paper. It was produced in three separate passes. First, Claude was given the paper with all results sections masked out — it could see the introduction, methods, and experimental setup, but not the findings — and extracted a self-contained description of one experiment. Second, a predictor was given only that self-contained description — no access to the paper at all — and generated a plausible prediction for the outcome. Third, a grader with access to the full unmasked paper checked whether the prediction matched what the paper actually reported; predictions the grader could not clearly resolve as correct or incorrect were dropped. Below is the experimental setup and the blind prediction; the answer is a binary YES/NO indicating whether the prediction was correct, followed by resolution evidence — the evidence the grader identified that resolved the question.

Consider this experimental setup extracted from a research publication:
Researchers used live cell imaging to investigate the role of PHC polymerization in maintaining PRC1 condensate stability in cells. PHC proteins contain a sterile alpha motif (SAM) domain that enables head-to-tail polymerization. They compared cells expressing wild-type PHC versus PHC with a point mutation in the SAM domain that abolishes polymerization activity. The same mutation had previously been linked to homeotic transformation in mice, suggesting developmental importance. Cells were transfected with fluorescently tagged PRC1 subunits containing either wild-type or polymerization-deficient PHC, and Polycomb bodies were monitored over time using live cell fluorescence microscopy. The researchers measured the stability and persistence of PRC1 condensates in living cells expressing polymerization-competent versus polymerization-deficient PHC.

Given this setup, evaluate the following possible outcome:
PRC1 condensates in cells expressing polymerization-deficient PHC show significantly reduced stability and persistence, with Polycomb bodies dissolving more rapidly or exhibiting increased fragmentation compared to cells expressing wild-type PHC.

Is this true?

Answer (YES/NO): NO